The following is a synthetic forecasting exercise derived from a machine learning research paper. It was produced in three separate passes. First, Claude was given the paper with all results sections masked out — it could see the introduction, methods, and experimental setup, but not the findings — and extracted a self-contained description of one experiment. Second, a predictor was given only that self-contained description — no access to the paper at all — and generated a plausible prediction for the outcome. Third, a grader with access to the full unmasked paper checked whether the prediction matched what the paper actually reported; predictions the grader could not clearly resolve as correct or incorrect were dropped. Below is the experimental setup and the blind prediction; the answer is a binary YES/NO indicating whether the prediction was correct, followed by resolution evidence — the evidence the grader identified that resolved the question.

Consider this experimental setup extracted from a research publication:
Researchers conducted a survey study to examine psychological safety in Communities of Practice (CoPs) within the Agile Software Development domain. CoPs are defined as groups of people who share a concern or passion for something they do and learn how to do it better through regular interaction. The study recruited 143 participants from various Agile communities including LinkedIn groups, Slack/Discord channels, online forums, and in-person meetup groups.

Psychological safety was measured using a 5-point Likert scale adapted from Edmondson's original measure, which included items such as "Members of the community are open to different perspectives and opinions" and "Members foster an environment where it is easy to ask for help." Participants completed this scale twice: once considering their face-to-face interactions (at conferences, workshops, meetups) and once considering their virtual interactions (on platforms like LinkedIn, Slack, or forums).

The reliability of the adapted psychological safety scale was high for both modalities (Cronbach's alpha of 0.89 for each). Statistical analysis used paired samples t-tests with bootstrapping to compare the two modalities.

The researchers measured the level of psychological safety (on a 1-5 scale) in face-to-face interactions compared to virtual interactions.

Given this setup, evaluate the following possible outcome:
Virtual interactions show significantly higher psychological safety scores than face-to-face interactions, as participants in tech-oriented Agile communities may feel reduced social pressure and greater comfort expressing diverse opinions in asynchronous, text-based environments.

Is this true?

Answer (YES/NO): NO